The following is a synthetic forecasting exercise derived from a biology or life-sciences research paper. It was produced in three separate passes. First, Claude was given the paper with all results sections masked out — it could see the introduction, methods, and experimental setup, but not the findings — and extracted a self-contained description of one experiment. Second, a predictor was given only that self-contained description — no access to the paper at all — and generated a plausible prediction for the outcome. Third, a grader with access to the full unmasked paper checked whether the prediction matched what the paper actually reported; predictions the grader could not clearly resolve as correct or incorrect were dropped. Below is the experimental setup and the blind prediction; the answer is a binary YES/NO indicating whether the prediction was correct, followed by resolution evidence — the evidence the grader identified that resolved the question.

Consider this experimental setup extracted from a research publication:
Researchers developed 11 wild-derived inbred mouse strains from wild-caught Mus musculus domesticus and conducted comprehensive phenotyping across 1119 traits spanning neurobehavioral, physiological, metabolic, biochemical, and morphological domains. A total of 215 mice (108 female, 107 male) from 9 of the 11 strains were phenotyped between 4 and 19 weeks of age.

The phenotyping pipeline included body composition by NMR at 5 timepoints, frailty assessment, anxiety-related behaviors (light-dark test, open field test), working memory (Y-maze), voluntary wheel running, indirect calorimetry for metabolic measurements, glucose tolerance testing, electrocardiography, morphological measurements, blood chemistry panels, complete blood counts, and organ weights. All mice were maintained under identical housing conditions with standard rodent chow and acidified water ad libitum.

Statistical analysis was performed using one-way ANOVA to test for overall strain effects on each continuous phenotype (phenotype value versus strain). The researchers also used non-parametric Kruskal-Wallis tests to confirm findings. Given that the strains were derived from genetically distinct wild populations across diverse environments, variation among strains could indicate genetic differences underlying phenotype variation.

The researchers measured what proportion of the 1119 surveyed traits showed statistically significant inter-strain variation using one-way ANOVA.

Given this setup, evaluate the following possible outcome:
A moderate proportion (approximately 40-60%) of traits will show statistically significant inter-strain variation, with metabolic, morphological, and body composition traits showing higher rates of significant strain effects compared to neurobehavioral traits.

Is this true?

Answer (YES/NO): NO